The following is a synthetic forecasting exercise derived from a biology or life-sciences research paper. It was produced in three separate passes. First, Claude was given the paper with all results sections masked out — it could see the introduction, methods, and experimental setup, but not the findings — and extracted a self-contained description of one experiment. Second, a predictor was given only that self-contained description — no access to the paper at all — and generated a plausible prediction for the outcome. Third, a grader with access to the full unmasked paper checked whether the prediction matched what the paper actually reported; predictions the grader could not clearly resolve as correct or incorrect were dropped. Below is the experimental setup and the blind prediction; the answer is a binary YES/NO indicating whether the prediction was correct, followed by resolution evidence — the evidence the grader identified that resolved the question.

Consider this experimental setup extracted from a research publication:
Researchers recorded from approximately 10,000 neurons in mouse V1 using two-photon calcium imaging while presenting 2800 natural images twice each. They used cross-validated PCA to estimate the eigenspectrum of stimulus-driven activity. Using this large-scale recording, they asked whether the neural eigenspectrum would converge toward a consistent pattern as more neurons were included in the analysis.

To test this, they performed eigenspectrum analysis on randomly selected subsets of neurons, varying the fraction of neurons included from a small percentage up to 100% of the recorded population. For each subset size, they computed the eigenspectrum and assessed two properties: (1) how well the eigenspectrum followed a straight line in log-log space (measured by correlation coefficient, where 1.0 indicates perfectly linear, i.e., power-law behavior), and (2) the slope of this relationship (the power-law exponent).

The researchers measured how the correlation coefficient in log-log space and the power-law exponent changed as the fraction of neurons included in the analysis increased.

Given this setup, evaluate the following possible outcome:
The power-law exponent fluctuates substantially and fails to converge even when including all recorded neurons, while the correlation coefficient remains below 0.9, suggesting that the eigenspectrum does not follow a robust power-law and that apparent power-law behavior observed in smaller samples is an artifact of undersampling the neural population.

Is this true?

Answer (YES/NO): NO